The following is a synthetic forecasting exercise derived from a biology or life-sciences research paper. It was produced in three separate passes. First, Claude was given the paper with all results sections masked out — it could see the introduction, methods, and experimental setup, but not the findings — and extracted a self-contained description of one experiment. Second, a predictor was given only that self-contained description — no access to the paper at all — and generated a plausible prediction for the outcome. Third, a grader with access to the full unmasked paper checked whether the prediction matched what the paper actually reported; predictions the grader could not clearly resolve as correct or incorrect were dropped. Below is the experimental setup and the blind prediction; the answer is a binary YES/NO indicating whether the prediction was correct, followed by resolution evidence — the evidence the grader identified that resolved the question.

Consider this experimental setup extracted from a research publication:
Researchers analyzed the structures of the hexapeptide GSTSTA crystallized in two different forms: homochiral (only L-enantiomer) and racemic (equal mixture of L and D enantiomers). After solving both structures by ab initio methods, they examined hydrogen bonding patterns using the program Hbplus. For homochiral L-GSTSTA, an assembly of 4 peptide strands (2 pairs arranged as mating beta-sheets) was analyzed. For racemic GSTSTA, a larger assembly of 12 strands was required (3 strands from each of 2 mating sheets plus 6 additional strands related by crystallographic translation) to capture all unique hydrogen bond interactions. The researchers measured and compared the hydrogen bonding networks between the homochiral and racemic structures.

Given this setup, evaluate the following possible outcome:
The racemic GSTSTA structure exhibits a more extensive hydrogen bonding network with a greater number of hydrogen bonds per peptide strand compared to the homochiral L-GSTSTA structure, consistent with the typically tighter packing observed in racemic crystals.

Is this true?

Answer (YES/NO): NO